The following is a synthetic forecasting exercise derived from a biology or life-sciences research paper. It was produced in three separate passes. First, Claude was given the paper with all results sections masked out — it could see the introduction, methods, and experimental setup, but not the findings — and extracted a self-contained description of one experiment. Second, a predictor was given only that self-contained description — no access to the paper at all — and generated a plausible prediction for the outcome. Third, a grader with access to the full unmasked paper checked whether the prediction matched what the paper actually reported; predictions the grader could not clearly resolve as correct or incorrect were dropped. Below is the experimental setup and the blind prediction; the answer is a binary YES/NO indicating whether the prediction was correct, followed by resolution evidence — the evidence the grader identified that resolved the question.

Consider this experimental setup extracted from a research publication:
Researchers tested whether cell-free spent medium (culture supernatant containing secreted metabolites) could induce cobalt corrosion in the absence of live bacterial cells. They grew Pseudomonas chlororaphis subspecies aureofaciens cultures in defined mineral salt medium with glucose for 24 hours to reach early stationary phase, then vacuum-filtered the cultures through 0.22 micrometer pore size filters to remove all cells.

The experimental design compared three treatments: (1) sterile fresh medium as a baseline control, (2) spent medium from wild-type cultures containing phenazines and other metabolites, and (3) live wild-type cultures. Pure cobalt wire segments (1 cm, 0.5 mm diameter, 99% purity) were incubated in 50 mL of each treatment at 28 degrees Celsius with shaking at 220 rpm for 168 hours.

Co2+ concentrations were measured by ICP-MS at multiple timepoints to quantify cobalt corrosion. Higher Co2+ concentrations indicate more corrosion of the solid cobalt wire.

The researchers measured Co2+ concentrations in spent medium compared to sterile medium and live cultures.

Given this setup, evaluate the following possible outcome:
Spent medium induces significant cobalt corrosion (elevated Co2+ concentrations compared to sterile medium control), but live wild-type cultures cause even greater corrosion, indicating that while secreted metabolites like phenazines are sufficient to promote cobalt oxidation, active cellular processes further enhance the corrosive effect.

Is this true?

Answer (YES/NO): NO